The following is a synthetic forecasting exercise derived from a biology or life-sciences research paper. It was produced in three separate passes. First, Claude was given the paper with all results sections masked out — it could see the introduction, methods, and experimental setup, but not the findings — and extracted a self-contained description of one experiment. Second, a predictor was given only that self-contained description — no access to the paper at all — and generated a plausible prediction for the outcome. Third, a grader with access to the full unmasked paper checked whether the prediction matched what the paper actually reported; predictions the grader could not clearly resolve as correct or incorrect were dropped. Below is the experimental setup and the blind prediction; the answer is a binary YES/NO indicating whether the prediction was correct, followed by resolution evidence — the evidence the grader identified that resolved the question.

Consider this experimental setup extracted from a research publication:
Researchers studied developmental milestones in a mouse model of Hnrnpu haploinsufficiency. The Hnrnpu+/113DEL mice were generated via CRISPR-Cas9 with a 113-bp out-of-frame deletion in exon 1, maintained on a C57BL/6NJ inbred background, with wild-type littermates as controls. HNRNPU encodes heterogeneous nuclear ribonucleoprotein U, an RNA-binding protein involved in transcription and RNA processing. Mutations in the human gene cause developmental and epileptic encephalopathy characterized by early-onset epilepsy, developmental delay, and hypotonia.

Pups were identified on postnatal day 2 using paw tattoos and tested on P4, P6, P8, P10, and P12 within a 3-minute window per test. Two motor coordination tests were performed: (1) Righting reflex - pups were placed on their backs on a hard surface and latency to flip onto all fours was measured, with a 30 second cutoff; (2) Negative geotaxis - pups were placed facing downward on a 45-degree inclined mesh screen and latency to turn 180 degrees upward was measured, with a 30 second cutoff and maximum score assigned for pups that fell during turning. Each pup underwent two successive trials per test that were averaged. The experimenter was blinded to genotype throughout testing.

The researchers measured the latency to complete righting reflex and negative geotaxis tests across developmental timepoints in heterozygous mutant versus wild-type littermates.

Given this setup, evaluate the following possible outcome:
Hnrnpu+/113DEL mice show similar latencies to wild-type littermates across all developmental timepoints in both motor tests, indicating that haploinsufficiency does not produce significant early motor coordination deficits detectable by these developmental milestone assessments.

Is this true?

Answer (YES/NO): NO